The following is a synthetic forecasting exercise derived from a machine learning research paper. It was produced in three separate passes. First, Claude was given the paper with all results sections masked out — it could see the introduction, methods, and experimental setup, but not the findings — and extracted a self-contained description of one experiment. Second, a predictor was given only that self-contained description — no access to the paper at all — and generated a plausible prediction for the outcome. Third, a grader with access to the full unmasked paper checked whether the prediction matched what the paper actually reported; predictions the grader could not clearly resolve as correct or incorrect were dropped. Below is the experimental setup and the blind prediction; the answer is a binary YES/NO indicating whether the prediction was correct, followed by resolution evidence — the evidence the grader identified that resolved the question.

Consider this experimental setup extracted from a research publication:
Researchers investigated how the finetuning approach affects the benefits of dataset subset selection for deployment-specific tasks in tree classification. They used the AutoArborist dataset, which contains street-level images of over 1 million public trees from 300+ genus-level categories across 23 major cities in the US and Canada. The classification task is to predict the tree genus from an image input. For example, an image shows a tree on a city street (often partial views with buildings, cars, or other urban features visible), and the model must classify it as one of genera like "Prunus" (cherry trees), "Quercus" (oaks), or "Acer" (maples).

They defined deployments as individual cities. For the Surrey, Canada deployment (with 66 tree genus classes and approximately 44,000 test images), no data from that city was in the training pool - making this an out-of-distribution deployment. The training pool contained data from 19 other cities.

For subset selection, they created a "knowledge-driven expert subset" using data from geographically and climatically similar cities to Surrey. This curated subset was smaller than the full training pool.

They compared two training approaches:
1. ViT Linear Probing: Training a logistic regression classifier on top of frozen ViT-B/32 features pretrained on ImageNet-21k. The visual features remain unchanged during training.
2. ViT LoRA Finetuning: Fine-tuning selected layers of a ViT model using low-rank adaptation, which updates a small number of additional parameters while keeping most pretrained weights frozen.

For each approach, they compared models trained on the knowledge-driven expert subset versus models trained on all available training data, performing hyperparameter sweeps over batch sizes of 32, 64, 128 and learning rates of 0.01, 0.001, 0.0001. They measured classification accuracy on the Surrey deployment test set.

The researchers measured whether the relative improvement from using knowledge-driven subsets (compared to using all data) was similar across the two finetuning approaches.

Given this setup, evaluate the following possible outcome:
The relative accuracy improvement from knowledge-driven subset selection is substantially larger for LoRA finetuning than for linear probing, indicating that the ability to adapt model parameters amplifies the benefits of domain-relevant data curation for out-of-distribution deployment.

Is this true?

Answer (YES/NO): YES